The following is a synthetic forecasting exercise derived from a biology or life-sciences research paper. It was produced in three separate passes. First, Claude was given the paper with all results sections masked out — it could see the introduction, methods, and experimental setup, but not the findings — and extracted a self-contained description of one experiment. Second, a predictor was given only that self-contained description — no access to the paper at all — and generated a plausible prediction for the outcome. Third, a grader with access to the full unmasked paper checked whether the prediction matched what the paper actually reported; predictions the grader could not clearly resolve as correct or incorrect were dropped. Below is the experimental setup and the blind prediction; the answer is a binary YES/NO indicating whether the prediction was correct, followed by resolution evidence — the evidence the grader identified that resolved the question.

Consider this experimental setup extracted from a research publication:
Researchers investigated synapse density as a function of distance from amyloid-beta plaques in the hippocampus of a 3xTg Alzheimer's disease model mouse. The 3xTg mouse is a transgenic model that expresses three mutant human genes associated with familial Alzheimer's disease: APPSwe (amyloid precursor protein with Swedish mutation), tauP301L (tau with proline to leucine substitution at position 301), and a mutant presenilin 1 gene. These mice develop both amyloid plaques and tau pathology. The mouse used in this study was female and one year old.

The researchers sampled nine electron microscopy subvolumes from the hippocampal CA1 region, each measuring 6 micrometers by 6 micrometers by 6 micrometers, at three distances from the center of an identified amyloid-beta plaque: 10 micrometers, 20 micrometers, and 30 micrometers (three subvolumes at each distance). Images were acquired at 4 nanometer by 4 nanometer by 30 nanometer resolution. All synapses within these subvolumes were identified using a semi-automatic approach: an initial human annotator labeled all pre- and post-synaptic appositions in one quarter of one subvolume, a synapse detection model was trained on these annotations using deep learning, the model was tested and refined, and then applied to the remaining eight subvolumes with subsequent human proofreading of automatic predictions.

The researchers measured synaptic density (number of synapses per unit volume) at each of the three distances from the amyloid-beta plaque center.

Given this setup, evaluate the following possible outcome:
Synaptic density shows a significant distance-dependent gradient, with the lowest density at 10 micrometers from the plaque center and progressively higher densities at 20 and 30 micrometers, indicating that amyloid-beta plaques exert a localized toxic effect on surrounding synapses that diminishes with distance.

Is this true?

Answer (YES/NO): YES